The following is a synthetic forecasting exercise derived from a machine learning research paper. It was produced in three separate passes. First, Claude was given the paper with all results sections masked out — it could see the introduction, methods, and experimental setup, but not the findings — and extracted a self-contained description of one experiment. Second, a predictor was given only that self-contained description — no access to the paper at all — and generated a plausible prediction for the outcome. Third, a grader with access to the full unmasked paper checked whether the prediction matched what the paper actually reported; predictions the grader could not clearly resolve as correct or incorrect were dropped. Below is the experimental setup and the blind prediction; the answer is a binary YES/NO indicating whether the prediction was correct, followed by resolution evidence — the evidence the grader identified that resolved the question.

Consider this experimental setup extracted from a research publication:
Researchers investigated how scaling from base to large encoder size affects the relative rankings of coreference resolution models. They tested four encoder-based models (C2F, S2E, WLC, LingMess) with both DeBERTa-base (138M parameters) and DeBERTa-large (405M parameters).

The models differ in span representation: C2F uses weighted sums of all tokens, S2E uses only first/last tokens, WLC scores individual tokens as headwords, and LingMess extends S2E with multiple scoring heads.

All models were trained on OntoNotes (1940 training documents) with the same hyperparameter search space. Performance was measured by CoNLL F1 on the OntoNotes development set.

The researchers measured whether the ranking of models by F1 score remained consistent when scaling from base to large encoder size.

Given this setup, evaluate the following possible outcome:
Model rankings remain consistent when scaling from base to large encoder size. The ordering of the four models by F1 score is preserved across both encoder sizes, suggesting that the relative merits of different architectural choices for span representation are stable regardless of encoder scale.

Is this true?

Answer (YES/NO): NO